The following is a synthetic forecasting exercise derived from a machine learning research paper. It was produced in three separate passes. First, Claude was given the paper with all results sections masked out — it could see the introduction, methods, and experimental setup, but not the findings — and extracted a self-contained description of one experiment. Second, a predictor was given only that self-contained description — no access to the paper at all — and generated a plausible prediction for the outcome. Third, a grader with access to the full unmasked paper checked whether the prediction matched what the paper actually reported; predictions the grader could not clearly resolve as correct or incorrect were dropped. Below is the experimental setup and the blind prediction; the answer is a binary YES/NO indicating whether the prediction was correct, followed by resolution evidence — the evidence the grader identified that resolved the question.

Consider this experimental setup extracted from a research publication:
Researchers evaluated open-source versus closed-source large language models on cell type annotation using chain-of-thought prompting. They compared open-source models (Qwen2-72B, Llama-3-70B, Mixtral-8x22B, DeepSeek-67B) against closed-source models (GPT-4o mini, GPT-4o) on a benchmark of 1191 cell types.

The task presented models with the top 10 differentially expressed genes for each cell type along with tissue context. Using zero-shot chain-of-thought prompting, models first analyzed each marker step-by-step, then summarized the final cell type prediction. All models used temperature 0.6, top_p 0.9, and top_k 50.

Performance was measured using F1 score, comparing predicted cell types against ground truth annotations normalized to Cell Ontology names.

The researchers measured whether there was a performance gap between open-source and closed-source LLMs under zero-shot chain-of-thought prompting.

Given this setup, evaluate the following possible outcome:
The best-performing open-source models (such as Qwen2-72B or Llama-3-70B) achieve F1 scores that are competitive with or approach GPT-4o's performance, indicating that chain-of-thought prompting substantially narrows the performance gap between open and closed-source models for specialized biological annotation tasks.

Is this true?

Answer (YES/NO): NO